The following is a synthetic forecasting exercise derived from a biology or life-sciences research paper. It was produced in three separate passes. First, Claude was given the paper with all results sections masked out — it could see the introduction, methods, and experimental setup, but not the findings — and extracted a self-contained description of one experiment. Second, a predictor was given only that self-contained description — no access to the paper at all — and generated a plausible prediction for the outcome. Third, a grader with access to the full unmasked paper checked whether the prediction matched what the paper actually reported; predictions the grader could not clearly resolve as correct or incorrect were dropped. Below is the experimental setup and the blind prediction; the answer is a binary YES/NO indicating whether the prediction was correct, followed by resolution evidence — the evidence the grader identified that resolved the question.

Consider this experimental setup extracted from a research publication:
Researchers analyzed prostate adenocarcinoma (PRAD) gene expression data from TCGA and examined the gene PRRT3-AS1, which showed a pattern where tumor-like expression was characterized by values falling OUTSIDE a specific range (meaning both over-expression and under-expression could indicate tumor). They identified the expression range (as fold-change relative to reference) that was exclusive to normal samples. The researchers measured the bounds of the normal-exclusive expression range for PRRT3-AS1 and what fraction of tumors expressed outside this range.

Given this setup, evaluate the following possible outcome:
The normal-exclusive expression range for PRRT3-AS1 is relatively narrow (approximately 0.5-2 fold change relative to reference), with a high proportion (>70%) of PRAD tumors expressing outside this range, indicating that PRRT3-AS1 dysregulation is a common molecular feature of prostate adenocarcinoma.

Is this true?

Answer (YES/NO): NO